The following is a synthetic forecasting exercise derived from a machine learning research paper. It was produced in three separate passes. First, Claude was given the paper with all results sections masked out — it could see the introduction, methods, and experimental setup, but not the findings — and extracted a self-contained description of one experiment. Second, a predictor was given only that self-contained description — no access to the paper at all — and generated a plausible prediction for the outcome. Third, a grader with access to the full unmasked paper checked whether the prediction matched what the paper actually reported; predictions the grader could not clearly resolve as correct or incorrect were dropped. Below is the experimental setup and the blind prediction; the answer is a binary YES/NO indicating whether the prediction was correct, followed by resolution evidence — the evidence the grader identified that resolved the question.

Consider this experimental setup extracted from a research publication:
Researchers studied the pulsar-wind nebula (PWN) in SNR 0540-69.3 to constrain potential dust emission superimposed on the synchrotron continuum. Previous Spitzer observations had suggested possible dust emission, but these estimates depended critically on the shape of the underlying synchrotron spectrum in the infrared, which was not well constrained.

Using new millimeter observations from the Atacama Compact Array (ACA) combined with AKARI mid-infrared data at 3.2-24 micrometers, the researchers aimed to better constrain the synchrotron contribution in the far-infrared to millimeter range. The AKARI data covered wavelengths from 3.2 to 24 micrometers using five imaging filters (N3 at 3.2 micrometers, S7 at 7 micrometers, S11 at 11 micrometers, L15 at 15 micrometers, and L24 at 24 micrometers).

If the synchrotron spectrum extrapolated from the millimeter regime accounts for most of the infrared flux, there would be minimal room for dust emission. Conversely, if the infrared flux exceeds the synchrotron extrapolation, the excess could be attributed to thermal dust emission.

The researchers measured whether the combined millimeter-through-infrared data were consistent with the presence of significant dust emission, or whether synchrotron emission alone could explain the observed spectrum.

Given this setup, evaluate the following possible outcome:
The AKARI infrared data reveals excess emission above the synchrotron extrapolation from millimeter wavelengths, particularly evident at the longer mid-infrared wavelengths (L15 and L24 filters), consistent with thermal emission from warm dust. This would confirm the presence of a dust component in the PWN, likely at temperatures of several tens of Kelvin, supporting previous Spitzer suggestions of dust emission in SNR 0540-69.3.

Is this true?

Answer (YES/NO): NO